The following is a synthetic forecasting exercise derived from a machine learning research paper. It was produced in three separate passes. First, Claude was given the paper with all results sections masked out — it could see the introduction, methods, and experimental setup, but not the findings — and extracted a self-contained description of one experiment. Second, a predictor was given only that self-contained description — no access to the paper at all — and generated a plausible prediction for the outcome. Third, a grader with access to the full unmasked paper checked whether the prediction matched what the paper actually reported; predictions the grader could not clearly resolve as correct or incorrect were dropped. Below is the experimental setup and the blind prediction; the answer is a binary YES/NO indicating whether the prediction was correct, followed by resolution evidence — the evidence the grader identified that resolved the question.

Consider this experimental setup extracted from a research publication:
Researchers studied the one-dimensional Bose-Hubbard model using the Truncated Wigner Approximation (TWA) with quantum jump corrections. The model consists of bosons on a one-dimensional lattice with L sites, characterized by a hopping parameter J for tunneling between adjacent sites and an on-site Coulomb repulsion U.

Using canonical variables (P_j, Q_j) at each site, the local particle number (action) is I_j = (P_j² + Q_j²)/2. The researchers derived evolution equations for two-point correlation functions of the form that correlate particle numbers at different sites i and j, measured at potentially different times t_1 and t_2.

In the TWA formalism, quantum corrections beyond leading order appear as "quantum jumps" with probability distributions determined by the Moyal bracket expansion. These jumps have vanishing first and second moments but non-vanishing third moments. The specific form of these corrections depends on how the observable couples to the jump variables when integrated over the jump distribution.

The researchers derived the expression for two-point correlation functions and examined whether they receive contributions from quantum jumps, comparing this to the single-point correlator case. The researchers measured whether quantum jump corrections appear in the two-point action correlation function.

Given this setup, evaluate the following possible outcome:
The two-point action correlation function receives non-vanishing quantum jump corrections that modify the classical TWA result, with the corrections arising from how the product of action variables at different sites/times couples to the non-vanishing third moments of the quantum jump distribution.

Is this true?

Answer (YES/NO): YES